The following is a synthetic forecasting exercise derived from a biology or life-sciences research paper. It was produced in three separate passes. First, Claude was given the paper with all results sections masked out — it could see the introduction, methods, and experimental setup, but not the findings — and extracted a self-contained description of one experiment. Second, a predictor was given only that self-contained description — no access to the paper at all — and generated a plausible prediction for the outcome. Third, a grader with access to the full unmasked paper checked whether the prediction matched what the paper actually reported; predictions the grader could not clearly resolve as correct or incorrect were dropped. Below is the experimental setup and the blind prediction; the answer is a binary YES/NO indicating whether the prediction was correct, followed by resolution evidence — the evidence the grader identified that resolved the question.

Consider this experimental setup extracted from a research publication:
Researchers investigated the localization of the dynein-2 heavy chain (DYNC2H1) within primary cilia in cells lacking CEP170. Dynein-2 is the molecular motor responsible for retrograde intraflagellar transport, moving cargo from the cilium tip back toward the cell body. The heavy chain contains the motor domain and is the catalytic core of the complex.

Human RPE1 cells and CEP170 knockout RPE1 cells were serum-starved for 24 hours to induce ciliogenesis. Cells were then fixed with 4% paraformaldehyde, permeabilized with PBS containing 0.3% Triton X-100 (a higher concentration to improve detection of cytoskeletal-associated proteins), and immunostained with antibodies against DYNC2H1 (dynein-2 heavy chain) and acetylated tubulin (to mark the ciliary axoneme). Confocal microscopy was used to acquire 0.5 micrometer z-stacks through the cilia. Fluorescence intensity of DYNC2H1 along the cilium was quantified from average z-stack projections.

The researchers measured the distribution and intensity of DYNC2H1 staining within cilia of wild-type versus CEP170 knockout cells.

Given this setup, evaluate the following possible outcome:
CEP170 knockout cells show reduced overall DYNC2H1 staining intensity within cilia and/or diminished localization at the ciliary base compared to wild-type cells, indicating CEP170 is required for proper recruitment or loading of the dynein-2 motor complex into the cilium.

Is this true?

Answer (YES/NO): YES